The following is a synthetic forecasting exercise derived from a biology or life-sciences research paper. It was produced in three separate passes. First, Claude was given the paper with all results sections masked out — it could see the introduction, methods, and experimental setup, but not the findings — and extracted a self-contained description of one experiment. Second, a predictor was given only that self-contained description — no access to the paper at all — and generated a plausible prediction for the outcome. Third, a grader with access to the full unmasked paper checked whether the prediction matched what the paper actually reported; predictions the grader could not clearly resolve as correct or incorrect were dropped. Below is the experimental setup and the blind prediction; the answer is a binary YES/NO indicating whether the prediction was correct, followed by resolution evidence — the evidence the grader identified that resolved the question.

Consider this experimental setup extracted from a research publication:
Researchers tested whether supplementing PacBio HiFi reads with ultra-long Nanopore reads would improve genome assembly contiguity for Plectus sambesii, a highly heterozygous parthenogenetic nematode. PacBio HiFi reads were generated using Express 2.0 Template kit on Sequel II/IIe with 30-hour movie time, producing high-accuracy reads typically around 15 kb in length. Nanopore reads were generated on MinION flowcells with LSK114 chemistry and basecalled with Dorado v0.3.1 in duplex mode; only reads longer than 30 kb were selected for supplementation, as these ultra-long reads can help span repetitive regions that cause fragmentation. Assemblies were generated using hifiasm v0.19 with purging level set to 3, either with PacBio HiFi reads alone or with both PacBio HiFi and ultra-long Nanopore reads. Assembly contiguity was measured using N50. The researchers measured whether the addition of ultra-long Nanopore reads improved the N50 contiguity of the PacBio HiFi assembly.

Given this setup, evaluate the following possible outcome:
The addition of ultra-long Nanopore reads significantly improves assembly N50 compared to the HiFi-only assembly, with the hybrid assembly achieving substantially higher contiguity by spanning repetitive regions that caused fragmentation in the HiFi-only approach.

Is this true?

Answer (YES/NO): YES